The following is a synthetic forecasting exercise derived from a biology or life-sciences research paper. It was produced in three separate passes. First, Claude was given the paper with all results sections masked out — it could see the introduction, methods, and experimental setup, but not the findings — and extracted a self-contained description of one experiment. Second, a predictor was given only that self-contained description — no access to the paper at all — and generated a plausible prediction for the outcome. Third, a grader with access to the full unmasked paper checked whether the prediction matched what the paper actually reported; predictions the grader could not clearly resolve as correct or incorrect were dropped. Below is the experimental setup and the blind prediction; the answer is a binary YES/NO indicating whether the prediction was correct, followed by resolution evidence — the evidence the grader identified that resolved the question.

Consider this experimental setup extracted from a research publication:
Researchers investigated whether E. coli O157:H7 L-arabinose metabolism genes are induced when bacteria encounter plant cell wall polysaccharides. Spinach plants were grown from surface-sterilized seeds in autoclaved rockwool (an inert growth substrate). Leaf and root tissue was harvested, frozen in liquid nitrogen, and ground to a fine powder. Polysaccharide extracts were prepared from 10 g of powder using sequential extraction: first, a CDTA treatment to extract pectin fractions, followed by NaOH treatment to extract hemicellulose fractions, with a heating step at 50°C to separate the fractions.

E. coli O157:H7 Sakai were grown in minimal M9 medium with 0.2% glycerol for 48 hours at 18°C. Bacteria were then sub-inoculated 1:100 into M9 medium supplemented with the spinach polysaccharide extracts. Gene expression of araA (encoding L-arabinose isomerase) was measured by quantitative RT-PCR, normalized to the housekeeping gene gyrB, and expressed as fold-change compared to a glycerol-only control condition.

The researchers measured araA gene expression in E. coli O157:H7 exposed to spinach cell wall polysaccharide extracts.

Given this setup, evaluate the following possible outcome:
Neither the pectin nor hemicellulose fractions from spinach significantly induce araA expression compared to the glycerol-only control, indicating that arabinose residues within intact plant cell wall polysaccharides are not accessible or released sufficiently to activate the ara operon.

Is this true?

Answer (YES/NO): NO